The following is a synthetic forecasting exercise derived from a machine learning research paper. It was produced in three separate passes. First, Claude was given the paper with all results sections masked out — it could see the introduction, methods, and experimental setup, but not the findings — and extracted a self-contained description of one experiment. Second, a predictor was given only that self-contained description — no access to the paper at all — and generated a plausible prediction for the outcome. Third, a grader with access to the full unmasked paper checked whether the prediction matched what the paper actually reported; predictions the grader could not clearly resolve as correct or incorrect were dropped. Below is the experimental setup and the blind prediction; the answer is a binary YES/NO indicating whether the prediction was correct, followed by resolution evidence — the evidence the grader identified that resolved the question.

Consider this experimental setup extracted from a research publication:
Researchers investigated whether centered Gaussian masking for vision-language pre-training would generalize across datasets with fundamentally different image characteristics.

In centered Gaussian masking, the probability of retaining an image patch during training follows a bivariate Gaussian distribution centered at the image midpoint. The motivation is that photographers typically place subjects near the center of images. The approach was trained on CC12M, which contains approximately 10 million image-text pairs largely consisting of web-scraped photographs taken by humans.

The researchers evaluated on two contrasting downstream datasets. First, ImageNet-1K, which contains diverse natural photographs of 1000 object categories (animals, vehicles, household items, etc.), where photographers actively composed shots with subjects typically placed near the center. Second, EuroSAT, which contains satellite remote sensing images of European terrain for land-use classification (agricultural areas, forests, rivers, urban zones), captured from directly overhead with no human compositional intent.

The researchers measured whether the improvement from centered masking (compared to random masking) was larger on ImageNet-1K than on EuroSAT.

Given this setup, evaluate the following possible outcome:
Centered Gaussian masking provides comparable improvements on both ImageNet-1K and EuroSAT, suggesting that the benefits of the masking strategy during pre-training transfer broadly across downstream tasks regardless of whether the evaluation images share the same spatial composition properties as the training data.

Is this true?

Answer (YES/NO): NO